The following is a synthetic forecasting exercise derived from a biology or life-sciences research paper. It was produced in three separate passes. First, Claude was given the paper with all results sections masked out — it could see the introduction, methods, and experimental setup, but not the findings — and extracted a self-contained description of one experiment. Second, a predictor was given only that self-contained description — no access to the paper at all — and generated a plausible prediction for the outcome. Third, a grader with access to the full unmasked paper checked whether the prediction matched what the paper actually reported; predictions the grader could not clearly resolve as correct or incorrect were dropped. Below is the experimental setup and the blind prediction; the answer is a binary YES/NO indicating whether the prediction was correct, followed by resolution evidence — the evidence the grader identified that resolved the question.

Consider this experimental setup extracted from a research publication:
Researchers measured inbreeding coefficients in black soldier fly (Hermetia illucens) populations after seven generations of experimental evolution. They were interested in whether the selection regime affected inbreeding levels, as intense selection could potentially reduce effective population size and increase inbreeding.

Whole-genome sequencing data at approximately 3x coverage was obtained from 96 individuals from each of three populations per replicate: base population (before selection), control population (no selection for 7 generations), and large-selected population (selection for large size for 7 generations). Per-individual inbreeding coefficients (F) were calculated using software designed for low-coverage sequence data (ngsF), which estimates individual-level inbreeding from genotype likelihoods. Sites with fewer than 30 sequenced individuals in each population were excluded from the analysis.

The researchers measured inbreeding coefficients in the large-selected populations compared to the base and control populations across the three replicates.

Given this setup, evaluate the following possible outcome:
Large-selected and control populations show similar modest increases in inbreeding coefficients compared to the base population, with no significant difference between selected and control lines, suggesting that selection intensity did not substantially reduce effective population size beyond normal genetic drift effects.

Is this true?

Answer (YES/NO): NO